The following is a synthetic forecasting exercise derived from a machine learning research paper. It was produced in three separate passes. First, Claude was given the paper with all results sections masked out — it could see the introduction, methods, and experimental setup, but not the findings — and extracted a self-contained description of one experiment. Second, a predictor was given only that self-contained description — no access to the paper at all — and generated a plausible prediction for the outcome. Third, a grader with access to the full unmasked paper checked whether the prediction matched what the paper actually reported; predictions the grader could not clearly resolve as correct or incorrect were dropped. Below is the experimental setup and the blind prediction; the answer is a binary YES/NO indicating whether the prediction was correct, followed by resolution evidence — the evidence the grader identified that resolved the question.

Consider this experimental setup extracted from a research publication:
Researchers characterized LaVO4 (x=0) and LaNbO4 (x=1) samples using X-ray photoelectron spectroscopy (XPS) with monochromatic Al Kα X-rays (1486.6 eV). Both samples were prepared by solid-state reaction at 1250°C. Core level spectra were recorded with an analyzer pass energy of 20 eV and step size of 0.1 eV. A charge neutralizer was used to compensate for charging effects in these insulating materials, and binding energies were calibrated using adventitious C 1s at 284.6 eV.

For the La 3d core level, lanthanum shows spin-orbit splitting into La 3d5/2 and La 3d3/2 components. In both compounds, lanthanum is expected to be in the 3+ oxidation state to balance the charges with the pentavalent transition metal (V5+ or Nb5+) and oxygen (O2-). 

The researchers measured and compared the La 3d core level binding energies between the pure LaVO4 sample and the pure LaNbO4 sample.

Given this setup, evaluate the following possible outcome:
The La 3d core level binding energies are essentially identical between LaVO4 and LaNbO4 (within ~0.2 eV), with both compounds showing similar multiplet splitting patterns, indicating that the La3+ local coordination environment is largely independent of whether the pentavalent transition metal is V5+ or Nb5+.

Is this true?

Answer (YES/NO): YES